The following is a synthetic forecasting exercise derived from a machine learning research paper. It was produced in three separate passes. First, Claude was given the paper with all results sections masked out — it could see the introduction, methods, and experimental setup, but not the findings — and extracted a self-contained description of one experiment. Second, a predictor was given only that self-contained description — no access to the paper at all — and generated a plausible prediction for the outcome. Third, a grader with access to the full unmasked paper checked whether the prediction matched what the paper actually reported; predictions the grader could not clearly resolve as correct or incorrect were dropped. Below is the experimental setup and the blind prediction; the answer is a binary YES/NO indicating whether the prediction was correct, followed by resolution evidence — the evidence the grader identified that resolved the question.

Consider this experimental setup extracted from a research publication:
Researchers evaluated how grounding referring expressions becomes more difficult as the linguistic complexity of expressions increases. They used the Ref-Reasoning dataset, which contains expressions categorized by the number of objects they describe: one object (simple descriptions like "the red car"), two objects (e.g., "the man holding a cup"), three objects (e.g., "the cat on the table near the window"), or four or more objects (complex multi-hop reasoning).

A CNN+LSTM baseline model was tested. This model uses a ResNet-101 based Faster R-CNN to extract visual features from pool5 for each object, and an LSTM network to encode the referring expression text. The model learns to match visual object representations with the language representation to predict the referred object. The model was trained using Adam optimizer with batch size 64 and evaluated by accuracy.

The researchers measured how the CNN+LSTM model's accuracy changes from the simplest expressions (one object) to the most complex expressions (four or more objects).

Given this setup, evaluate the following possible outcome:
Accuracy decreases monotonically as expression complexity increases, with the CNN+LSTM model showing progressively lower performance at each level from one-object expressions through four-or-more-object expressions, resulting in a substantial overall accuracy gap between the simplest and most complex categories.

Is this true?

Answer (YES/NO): YES